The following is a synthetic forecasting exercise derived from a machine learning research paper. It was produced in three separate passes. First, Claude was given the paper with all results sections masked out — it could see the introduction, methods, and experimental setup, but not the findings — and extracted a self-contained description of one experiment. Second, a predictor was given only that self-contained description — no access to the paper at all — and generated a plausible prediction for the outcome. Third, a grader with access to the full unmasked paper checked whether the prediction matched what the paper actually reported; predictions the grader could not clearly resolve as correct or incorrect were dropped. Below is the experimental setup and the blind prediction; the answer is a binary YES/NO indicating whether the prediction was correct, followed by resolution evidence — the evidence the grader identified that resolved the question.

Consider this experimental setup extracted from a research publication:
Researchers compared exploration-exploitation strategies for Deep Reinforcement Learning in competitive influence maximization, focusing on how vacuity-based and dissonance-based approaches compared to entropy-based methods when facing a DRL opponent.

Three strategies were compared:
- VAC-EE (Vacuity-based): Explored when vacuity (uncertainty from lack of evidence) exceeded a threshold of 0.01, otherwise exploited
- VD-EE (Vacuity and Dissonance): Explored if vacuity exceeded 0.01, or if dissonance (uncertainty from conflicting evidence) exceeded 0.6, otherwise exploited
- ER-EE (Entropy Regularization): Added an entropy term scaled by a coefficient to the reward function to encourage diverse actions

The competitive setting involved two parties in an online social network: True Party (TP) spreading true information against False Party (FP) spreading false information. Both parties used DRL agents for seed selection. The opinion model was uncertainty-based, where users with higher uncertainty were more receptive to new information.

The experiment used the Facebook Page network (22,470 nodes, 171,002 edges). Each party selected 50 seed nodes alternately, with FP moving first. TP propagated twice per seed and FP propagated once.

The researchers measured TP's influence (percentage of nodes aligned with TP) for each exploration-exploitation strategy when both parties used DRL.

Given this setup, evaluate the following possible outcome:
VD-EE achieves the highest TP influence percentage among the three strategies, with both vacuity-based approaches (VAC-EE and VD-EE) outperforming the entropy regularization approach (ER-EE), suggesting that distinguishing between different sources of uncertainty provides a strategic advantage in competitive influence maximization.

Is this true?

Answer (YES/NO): NO